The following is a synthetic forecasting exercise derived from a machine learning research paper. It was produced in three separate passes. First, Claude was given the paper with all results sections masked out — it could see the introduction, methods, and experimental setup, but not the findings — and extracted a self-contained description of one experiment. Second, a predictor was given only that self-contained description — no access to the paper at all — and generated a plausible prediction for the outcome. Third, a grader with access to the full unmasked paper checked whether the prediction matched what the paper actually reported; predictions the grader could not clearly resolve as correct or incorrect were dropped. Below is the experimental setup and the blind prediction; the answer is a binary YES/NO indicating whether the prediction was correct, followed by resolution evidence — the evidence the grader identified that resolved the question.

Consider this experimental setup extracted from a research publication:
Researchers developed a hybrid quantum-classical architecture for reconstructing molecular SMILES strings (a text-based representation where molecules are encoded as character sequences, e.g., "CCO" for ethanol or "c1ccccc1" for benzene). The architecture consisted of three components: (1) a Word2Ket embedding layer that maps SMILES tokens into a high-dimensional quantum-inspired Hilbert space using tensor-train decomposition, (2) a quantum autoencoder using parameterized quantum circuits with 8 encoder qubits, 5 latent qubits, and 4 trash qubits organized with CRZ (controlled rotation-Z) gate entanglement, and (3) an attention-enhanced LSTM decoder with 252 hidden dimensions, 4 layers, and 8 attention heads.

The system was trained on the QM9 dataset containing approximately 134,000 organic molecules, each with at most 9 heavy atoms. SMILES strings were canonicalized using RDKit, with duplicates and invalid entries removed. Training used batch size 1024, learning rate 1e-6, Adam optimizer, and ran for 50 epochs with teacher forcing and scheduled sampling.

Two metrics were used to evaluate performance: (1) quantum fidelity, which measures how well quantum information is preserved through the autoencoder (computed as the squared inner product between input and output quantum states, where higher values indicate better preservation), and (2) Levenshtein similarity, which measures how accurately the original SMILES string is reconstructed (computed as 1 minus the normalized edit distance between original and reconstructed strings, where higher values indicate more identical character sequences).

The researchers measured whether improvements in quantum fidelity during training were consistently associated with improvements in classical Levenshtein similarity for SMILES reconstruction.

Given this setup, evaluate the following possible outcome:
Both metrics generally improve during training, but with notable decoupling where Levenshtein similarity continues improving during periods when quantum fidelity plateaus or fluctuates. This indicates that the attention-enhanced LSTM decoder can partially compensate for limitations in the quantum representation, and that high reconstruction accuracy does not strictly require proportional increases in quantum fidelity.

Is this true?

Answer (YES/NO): NO